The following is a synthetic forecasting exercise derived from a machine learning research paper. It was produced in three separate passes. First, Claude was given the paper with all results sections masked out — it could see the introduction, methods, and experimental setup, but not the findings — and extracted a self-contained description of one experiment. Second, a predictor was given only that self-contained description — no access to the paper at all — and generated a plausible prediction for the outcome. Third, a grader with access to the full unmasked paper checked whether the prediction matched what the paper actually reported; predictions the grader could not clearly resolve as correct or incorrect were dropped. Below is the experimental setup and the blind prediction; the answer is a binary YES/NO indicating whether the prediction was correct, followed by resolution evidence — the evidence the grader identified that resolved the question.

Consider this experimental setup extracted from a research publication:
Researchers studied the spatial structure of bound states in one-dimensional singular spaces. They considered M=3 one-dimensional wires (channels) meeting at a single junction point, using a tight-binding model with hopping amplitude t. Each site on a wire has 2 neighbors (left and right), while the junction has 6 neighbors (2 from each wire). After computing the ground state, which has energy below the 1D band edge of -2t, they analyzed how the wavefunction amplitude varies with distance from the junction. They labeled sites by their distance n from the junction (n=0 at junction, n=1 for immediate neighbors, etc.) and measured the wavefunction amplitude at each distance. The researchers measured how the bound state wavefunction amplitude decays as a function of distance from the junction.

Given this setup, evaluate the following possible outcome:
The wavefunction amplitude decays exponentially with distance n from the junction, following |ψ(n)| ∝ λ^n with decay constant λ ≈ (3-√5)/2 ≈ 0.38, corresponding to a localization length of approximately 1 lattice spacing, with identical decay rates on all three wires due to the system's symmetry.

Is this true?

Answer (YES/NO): NO